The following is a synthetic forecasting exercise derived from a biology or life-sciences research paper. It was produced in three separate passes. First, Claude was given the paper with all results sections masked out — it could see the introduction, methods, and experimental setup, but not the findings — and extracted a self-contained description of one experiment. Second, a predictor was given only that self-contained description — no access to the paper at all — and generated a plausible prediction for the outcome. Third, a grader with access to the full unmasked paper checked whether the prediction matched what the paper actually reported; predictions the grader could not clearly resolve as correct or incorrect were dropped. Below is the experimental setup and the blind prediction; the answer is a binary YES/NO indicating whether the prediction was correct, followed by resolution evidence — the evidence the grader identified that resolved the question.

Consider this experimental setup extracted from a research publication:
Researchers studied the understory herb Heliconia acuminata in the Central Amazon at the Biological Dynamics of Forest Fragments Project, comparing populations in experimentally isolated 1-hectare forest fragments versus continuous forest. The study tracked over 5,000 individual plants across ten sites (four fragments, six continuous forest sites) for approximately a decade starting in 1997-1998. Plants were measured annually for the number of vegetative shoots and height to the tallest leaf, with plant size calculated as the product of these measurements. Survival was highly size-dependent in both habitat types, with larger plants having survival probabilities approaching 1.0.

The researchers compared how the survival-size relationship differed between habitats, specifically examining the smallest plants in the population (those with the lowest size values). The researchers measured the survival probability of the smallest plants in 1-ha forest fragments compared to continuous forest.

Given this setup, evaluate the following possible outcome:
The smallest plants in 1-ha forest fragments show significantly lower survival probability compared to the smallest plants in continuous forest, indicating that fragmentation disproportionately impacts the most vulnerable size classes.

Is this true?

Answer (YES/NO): NO